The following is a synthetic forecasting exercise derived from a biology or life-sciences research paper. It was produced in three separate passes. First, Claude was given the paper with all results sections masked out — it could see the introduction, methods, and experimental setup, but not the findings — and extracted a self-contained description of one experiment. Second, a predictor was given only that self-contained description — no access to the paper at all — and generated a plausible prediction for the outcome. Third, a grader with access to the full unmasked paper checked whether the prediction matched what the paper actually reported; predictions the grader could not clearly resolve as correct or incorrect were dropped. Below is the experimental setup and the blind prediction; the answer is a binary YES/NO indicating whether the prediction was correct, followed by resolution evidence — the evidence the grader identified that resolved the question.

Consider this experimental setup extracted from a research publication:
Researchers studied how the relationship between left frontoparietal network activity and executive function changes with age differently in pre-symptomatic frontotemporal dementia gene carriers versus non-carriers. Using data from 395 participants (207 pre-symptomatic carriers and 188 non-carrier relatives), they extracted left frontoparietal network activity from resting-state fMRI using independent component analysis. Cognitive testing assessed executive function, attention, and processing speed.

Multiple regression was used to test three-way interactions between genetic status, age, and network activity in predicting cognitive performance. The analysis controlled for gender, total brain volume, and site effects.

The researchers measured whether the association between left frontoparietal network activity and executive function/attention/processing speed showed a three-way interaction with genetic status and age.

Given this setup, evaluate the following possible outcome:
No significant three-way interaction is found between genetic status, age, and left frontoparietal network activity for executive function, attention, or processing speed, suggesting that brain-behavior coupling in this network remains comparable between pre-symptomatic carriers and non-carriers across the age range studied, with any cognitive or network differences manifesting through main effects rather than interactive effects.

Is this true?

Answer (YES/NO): NO